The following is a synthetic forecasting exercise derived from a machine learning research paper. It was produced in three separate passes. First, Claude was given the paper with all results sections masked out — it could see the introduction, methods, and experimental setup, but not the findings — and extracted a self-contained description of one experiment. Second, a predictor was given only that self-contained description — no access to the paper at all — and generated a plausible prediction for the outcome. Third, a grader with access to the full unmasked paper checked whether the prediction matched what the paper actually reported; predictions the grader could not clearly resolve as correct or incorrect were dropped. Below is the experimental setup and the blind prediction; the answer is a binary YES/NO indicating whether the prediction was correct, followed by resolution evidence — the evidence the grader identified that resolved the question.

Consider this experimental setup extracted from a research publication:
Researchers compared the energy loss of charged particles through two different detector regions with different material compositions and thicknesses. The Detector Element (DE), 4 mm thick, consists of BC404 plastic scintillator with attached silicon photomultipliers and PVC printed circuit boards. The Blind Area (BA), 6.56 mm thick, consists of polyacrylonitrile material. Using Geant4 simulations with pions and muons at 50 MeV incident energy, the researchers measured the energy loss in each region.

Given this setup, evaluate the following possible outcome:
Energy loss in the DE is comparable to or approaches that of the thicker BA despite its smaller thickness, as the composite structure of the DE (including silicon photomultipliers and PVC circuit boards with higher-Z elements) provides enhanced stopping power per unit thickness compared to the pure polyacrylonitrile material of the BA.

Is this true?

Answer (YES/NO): NO